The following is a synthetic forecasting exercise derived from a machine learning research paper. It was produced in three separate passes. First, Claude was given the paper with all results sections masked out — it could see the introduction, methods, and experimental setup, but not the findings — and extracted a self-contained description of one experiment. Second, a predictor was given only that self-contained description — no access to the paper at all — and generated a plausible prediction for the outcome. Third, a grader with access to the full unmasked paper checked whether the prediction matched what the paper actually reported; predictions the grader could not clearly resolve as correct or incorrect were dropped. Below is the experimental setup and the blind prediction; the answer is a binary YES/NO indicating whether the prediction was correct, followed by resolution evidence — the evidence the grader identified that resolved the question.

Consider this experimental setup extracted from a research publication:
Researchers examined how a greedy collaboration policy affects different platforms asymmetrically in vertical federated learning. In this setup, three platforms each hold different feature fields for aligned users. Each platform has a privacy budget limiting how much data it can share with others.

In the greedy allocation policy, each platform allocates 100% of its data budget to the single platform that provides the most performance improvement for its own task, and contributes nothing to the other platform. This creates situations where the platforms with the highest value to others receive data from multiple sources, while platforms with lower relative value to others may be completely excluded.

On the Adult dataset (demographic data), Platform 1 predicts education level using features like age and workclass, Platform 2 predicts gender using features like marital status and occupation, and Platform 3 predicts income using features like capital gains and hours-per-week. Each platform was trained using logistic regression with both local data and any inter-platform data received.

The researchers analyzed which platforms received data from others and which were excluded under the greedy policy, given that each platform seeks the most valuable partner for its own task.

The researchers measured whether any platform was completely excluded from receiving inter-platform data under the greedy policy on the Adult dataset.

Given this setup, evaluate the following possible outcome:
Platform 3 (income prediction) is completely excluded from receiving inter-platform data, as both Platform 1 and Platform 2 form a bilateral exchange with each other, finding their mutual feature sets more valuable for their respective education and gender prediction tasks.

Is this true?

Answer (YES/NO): NO